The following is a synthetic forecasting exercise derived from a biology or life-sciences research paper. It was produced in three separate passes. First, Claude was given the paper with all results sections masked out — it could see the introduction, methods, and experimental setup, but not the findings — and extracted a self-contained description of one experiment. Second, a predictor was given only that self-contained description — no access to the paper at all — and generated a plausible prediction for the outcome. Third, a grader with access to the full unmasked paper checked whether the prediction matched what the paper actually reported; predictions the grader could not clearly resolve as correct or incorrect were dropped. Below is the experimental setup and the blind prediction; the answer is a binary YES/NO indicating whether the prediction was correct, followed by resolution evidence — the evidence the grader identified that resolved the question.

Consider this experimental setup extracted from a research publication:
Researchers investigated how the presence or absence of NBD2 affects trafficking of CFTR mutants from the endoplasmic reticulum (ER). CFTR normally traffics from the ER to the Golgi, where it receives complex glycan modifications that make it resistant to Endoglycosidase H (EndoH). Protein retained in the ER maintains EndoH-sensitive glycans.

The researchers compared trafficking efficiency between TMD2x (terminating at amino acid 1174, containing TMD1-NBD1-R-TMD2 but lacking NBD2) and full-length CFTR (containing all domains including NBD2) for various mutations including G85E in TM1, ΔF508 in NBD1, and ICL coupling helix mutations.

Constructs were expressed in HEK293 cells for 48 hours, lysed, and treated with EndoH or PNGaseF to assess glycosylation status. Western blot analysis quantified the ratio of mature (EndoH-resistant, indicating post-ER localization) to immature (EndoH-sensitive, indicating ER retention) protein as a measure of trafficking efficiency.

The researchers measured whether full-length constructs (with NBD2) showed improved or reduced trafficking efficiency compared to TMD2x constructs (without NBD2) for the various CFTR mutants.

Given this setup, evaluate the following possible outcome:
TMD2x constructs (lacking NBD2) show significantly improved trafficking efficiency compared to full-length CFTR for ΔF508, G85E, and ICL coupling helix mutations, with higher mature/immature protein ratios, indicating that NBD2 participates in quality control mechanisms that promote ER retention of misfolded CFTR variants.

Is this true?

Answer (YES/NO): NO